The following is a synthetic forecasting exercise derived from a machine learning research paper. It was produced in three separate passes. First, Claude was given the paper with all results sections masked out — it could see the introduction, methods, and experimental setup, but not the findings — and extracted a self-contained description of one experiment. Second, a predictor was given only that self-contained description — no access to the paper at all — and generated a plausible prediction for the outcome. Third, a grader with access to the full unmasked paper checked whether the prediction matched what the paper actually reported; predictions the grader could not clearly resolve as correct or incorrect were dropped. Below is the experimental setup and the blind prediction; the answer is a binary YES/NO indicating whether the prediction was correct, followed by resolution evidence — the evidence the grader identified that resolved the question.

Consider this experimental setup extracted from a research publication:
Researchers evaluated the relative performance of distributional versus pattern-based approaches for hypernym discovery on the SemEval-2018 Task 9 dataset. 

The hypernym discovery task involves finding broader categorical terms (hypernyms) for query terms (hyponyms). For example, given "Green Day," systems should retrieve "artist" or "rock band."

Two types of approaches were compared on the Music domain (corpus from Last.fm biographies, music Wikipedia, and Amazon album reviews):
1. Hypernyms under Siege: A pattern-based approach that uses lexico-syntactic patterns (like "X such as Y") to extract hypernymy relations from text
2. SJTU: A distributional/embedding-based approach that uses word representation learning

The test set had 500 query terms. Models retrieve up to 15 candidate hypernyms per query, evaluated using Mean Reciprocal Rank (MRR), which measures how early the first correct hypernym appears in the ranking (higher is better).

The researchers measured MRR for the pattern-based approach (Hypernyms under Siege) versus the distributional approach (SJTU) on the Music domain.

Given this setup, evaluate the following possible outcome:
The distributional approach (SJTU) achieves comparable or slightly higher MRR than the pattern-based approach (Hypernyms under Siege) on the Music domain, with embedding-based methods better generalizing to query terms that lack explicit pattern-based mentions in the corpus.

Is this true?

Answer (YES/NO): NO